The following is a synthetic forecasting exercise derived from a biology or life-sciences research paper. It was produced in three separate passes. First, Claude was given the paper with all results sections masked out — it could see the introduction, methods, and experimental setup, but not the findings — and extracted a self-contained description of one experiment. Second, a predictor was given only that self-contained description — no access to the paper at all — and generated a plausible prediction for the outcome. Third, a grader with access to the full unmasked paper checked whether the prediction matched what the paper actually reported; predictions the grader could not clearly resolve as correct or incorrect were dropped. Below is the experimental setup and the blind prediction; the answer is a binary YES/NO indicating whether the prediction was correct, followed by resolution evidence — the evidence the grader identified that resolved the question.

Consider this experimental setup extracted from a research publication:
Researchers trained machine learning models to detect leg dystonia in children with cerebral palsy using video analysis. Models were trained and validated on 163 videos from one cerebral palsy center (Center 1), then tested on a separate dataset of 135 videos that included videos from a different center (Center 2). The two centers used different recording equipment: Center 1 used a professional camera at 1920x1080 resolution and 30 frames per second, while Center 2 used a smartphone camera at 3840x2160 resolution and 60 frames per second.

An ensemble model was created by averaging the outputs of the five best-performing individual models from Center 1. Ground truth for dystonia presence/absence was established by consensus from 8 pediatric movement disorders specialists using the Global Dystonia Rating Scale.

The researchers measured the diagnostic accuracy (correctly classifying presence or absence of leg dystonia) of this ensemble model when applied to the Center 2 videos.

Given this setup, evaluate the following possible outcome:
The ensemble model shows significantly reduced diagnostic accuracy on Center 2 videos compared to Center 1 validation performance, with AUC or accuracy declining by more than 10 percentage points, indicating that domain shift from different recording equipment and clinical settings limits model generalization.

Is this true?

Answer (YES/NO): NO